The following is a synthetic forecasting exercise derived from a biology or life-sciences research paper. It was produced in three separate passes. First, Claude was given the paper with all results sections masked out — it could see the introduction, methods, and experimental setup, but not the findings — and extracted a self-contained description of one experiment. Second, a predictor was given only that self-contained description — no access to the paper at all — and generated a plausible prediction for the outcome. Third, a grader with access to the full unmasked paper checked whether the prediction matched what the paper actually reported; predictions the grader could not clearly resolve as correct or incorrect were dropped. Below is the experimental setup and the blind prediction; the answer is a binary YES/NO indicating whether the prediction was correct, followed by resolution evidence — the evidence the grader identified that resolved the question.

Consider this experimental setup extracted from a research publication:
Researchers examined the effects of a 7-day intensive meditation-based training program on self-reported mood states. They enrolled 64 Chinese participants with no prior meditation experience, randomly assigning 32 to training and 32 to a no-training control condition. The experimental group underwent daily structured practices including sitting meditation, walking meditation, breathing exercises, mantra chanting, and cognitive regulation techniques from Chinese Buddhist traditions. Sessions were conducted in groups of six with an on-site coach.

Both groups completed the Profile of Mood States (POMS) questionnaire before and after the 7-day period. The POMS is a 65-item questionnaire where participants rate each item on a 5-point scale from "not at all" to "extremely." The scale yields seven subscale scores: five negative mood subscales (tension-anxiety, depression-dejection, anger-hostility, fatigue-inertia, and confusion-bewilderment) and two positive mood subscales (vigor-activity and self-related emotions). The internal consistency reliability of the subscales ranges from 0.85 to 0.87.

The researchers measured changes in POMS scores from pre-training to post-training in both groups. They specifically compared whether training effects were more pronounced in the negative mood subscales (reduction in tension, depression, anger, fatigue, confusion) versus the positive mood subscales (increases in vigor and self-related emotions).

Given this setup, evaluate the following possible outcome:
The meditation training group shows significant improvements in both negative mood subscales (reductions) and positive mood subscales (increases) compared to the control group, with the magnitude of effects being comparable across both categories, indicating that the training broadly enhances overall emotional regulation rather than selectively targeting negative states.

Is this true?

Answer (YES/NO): NO